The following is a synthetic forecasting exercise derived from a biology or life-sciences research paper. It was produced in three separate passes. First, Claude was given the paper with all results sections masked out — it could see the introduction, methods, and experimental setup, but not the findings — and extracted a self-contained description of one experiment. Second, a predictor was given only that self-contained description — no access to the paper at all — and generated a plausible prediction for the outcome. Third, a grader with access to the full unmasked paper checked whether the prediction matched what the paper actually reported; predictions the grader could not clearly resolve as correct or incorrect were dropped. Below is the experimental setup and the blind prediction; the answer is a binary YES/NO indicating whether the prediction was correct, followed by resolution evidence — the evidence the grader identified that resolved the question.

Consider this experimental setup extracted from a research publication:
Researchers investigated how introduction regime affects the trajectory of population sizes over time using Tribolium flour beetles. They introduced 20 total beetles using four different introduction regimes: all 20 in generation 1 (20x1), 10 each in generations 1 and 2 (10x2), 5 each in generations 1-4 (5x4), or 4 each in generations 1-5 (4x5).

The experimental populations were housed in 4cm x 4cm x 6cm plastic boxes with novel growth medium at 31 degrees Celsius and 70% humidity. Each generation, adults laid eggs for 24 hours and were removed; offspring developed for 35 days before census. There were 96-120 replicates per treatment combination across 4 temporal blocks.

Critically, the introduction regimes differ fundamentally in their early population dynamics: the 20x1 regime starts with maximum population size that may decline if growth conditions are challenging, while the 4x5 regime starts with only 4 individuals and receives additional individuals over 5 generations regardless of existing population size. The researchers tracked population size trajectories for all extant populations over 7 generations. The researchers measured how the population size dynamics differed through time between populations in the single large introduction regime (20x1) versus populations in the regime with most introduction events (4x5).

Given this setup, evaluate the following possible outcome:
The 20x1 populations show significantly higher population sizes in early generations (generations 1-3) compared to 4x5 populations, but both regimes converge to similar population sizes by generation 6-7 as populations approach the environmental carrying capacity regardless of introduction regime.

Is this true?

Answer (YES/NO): NO